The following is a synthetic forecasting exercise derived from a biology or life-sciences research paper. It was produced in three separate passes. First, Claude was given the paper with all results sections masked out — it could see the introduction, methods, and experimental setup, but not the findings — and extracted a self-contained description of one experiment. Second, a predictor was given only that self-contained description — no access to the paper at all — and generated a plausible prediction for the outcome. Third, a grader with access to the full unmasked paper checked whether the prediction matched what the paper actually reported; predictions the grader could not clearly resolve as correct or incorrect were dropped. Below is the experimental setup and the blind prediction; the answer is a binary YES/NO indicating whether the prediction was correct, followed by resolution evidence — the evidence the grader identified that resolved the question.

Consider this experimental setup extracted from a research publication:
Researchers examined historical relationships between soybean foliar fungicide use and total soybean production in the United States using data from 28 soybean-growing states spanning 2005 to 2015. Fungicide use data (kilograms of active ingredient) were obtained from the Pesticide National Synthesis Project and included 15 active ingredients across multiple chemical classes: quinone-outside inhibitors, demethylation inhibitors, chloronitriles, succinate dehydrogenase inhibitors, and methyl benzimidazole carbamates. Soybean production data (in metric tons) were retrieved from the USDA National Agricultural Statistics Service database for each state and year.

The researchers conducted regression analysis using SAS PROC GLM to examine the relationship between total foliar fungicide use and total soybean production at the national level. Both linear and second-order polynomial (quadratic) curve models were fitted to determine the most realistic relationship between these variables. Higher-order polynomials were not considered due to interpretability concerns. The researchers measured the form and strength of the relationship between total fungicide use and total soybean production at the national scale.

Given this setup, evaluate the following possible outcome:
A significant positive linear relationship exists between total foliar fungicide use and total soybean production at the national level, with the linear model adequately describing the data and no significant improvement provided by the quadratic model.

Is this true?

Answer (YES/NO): NO